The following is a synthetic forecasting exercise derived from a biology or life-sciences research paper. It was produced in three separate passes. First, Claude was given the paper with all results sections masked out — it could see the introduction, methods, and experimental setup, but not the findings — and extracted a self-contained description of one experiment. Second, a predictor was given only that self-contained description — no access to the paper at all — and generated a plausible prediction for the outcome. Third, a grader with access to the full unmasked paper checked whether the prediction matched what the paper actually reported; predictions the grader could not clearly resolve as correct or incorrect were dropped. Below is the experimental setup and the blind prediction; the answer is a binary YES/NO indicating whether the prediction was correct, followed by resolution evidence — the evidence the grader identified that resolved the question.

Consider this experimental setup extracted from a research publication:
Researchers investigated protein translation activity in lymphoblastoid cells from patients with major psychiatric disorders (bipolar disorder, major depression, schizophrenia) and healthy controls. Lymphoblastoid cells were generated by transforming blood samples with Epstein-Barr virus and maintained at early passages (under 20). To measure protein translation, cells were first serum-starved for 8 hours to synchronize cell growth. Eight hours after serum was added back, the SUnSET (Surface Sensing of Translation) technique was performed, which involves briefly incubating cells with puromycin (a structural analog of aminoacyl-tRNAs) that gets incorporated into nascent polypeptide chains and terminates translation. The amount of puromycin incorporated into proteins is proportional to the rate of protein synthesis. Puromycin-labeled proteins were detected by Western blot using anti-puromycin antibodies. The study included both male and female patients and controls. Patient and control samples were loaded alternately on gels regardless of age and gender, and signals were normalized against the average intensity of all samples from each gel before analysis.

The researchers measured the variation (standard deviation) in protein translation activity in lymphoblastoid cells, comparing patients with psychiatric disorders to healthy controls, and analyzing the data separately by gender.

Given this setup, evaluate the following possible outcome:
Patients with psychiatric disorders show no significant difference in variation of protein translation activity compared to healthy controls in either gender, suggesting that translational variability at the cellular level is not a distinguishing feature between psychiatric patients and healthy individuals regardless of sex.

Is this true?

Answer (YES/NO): NO